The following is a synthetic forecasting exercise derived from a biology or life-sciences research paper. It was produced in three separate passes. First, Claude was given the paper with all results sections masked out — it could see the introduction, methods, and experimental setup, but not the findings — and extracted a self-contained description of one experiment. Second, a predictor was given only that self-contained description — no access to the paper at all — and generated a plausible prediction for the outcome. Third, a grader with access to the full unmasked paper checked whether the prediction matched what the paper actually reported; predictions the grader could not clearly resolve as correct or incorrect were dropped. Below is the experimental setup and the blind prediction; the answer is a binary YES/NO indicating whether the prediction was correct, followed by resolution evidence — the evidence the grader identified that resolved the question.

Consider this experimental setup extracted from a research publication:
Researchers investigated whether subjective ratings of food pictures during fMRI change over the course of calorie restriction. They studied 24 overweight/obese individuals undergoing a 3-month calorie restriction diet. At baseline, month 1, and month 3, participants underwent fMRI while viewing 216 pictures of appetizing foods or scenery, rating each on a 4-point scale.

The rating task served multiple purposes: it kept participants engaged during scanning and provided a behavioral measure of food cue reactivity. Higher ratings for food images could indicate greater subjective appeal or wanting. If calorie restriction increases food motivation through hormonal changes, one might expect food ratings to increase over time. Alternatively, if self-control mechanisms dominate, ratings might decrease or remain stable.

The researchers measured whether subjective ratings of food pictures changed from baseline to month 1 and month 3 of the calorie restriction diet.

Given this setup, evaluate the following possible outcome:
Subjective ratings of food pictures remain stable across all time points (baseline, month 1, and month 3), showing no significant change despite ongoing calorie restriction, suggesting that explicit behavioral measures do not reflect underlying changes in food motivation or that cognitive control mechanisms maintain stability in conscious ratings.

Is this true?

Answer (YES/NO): NO